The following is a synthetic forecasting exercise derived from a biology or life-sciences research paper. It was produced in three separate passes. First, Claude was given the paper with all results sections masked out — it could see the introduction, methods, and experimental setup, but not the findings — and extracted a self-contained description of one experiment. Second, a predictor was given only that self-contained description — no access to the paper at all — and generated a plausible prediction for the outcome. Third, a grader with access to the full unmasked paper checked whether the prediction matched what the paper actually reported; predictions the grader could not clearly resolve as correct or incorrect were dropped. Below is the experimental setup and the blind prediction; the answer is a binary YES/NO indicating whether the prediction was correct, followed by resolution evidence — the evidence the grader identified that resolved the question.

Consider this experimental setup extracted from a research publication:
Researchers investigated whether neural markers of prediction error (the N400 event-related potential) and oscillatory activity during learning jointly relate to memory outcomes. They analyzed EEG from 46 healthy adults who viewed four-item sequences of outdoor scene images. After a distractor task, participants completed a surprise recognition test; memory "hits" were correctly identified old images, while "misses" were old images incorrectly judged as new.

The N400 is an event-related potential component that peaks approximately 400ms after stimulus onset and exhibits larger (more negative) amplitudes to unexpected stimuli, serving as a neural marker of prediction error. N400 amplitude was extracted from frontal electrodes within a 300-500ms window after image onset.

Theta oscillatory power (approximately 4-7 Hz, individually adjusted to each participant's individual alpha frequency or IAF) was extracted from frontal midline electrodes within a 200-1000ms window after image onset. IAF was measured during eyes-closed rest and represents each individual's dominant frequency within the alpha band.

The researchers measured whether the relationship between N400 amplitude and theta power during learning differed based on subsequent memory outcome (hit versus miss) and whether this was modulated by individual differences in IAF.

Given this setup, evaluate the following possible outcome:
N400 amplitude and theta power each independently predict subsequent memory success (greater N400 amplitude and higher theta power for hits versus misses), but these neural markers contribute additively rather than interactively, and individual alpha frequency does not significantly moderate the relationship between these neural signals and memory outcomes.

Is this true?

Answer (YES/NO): NO